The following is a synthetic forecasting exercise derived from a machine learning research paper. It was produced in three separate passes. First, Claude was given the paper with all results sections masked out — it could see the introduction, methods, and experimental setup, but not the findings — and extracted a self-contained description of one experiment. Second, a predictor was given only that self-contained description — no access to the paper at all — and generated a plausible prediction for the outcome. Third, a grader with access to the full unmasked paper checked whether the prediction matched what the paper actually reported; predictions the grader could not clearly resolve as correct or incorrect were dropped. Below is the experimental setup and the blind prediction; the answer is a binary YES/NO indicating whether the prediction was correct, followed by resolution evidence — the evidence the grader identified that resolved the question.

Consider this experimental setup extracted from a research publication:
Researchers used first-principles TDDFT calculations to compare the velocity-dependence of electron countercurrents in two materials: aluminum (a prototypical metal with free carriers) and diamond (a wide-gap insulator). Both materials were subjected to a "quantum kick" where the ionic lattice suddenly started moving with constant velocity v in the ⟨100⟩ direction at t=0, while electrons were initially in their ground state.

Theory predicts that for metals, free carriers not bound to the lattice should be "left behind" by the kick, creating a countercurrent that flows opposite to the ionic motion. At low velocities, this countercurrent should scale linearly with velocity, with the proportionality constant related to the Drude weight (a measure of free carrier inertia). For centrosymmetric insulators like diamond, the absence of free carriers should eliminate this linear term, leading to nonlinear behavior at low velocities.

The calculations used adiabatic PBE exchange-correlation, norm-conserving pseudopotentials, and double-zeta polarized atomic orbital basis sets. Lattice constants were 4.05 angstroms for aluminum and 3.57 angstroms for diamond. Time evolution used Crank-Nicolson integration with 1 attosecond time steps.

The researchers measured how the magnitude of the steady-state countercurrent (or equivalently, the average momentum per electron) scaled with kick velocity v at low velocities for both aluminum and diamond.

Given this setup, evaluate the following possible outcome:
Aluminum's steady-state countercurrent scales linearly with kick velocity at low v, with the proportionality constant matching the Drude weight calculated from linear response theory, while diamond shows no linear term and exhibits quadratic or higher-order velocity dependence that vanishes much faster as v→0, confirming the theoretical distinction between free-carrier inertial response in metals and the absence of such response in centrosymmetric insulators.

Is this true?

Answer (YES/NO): YES